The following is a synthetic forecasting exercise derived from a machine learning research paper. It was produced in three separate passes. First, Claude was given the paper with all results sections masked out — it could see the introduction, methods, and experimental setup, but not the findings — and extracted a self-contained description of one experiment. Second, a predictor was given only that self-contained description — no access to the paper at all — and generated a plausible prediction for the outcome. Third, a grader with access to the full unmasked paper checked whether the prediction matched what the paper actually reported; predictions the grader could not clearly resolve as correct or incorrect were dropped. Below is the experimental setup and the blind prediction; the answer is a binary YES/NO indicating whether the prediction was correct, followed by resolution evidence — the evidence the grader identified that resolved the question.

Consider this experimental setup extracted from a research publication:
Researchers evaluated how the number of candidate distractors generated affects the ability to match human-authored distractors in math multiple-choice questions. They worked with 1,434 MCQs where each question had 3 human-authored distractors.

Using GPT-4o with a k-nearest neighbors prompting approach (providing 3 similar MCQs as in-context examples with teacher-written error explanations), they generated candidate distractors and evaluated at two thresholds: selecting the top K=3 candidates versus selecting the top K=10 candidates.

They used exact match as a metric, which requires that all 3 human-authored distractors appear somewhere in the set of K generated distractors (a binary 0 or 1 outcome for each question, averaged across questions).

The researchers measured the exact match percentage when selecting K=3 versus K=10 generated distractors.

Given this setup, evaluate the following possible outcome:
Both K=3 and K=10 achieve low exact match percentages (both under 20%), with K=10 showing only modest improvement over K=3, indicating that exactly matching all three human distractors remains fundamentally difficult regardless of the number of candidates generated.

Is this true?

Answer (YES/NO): NO